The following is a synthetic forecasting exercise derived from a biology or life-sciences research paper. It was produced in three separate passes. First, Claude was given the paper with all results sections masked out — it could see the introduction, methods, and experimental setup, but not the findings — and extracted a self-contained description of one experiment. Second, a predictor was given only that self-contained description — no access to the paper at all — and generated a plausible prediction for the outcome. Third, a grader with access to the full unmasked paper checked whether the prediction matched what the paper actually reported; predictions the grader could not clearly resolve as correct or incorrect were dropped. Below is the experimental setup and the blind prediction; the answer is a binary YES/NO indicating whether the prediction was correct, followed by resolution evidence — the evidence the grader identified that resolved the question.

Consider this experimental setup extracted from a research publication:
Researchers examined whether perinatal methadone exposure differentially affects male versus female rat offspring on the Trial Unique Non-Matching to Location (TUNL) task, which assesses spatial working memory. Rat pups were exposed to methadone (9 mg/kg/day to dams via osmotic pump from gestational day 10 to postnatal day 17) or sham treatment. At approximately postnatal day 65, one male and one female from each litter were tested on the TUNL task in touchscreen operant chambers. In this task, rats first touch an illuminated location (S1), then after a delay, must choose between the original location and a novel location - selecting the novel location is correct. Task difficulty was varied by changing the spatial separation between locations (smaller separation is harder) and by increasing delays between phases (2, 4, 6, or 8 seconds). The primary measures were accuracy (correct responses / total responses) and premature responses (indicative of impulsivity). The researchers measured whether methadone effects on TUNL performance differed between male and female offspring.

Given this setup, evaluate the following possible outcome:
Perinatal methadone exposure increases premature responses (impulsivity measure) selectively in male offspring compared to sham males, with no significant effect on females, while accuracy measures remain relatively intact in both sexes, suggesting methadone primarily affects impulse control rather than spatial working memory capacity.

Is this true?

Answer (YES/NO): NO